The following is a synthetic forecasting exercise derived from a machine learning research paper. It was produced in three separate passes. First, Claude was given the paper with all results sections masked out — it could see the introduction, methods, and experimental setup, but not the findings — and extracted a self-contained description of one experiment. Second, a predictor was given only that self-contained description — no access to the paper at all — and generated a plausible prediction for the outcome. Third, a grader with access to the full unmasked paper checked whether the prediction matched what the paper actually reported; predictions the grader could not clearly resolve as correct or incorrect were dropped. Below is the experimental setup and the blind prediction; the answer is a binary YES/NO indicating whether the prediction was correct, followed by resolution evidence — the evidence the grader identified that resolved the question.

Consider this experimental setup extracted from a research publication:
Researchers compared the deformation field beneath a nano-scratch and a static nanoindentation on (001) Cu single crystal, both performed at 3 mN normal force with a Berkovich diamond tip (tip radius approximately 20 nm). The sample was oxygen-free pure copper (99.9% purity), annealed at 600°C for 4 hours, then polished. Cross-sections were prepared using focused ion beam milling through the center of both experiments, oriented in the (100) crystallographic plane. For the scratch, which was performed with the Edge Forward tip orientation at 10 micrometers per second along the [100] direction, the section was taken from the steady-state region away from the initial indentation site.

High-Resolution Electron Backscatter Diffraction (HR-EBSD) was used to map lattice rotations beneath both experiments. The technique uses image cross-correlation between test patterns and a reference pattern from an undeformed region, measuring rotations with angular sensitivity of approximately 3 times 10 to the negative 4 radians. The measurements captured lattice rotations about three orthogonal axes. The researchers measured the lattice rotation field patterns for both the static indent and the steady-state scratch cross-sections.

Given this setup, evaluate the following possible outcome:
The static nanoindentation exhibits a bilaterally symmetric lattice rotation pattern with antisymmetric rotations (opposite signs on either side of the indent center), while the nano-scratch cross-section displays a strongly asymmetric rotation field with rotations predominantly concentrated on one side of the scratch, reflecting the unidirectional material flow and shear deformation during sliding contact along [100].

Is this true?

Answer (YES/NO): NO